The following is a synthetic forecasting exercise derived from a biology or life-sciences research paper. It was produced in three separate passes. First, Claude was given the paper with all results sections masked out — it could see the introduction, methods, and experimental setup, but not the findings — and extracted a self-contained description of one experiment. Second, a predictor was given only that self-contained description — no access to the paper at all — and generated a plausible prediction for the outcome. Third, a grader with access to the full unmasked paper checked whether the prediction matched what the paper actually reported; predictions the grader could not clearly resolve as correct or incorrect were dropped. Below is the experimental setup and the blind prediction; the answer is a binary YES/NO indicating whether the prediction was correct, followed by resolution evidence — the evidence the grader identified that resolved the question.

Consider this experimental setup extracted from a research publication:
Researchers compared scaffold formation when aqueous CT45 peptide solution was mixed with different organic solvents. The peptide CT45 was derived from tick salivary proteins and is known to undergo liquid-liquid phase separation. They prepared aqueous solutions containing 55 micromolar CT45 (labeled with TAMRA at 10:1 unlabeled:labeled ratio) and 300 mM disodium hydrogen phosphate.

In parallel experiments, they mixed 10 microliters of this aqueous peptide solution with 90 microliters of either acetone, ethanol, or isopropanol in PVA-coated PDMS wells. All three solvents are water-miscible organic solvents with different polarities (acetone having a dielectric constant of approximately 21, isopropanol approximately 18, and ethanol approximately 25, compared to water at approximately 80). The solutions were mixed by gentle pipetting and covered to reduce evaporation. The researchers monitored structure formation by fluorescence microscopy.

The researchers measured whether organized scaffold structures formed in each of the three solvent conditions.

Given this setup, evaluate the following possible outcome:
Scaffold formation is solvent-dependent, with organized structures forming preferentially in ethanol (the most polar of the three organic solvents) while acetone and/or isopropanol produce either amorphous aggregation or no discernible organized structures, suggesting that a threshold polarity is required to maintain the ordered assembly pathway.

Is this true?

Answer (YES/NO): NO